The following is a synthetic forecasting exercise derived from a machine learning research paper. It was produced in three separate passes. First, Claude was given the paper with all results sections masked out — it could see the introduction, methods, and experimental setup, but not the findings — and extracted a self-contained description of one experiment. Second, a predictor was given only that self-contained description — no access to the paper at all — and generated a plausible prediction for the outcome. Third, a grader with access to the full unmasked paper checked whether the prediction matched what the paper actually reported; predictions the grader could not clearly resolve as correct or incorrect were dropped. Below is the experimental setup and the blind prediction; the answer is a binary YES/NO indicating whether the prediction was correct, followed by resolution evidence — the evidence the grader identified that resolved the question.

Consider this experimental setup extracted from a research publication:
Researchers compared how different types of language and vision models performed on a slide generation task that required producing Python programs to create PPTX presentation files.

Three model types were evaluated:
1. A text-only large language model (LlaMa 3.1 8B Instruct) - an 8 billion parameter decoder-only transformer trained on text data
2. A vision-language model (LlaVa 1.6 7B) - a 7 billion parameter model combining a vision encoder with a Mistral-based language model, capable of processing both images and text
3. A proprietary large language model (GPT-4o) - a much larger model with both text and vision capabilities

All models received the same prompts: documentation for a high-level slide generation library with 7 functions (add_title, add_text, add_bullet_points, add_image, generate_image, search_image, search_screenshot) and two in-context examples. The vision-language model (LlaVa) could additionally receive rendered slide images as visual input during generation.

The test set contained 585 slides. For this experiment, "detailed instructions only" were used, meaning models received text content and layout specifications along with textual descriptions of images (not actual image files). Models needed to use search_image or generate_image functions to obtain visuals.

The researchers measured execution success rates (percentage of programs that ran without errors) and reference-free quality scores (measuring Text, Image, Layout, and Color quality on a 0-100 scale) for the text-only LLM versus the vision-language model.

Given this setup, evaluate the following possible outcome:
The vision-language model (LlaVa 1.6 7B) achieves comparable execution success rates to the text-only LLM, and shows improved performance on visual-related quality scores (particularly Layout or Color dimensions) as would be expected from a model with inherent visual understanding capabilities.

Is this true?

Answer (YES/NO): NO